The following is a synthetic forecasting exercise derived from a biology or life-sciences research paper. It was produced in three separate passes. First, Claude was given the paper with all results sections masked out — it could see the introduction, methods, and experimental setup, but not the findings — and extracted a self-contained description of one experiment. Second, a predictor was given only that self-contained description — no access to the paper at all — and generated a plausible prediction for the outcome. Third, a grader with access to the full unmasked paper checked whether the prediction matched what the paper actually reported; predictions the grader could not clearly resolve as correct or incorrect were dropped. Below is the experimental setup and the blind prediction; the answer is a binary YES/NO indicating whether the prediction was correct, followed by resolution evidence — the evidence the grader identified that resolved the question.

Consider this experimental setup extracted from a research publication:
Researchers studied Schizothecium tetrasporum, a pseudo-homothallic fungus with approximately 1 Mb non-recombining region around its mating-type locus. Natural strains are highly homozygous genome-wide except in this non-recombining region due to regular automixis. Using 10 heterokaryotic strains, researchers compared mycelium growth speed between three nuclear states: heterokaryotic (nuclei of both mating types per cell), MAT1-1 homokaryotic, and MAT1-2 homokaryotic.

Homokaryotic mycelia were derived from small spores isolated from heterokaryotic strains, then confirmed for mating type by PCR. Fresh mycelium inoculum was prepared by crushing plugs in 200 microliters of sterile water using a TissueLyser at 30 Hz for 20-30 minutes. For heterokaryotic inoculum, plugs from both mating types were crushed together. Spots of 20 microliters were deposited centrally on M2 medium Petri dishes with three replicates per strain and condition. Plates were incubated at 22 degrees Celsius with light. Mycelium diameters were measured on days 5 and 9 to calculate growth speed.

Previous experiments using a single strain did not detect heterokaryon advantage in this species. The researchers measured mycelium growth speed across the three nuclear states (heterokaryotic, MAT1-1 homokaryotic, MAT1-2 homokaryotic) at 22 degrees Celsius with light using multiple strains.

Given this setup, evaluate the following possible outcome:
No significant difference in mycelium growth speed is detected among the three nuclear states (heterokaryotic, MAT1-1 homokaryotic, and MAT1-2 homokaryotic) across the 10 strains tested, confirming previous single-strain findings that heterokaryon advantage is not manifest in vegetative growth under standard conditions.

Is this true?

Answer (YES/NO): NO